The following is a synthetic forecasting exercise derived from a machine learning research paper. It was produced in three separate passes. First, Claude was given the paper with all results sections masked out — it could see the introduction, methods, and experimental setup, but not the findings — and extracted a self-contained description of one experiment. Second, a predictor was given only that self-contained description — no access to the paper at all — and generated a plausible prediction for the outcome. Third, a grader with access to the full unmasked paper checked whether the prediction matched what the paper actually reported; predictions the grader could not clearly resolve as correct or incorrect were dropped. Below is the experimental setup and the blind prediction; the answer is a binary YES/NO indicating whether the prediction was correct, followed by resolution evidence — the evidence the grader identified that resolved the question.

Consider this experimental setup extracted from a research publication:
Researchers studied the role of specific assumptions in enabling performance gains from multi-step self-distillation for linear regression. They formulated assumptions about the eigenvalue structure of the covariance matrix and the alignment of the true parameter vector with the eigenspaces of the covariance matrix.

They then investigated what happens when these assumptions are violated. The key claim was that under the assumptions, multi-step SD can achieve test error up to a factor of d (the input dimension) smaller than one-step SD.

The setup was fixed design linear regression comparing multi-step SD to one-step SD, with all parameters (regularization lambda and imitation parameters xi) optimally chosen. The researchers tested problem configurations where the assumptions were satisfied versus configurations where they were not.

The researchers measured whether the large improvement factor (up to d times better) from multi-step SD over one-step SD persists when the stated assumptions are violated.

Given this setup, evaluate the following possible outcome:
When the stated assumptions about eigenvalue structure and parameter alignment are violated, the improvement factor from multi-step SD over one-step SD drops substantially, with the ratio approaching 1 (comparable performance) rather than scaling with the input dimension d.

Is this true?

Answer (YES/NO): YES